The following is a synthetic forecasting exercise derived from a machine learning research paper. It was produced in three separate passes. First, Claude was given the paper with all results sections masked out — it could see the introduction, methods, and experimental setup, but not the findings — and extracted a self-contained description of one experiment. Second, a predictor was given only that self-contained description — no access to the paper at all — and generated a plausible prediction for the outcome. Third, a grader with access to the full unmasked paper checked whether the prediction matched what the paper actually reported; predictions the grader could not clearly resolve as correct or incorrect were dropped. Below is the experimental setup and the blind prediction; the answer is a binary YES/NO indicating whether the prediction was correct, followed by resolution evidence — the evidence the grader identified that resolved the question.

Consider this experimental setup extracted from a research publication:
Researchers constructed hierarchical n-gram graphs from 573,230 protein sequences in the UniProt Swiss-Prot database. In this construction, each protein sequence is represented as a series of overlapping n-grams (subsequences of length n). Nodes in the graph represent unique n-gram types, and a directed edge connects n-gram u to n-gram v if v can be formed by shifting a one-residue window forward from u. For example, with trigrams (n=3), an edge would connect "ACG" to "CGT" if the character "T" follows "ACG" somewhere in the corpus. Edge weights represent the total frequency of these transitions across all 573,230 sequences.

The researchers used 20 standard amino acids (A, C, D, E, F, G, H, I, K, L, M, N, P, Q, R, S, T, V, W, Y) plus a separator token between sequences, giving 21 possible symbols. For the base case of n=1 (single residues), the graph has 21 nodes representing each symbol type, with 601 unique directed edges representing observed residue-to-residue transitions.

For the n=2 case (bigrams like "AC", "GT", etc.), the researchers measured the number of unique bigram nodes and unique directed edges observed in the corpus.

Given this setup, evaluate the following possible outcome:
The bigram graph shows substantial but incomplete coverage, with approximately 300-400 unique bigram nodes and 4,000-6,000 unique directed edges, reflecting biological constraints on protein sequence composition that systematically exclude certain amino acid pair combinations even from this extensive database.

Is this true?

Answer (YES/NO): NO